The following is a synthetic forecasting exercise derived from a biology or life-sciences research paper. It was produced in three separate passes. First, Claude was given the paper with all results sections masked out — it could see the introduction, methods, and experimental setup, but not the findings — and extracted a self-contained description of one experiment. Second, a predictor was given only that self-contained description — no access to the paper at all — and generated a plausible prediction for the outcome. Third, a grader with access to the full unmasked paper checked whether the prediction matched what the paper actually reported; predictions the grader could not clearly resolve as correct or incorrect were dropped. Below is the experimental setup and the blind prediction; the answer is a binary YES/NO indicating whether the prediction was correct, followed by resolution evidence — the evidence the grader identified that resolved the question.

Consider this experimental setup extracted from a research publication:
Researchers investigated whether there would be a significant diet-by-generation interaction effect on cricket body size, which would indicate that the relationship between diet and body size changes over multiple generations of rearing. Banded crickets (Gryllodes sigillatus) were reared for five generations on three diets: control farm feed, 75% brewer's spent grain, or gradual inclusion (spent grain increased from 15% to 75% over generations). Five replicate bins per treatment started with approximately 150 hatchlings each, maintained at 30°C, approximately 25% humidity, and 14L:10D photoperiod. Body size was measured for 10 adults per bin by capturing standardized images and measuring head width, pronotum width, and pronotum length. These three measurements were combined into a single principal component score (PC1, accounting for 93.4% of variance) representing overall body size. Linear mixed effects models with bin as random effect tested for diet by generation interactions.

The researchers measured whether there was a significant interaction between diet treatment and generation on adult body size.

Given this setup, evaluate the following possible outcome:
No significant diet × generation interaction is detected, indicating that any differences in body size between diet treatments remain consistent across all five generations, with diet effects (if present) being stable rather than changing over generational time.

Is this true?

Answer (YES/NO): NO